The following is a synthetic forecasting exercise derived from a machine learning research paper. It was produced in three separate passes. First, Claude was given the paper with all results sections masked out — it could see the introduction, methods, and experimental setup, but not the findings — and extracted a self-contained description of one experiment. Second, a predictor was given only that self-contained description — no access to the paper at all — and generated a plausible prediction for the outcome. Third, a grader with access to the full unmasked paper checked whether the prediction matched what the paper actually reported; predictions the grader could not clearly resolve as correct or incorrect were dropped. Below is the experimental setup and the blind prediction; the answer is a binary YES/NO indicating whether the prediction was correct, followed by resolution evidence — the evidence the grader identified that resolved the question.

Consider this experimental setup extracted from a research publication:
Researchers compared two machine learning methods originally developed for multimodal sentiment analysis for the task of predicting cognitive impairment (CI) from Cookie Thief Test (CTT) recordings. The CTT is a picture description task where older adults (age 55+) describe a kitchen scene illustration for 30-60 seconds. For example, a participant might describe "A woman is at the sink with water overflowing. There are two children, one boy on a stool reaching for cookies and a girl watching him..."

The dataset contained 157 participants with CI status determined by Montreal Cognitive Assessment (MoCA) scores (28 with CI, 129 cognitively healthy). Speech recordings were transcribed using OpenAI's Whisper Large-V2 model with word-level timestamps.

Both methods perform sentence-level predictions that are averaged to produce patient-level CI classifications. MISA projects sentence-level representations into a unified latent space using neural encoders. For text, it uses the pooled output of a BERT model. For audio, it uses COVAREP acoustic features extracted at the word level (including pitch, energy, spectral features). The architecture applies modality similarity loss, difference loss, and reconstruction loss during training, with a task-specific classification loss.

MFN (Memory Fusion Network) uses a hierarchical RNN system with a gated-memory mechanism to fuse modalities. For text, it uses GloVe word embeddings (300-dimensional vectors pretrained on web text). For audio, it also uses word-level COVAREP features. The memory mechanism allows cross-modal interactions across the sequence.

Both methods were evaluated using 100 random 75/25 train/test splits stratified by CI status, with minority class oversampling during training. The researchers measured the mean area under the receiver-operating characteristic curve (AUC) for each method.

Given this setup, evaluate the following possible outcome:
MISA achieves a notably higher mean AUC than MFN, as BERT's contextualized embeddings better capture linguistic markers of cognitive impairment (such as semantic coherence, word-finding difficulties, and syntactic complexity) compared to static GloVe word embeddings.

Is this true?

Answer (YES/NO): NO